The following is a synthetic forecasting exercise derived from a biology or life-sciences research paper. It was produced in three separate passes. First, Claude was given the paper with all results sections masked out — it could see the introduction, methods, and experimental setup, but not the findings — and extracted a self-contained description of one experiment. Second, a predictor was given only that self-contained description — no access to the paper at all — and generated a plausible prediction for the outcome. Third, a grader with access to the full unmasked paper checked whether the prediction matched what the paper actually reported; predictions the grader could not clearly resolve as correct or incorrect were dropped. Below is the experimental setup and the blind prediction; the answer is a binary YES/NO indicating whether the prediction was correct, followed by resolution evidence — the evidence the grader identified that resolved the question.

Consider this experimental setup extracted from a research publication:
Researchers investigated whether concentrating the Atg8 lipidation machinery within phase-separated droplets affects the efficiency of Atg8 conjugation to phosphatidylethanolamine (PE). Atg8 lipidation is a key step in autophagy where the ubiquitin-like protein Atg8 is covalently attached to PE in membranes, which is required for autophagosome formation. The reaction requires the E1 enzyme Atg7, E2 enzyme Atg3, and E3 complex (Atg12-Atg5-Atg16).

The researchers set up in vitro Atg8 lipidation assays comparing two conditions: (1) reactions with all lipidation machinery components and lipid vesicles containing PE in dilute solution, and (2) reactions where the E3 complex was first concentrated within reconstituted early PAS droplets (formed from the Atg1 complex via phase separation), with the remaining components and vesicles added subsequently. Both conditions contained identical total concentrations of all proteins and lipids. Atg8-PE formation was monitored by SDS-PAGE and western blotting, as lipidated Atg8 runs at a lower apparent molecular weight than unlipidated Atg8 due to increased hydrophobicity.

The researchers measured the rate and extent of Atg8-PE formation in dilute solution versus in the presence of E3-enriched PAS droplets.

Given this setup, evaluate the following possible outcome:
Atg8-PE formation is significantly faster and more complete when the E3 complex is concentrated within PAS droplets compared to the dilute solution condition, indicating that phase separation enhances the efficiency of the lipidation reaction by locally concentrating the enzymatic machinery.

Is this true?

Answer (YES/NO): YES